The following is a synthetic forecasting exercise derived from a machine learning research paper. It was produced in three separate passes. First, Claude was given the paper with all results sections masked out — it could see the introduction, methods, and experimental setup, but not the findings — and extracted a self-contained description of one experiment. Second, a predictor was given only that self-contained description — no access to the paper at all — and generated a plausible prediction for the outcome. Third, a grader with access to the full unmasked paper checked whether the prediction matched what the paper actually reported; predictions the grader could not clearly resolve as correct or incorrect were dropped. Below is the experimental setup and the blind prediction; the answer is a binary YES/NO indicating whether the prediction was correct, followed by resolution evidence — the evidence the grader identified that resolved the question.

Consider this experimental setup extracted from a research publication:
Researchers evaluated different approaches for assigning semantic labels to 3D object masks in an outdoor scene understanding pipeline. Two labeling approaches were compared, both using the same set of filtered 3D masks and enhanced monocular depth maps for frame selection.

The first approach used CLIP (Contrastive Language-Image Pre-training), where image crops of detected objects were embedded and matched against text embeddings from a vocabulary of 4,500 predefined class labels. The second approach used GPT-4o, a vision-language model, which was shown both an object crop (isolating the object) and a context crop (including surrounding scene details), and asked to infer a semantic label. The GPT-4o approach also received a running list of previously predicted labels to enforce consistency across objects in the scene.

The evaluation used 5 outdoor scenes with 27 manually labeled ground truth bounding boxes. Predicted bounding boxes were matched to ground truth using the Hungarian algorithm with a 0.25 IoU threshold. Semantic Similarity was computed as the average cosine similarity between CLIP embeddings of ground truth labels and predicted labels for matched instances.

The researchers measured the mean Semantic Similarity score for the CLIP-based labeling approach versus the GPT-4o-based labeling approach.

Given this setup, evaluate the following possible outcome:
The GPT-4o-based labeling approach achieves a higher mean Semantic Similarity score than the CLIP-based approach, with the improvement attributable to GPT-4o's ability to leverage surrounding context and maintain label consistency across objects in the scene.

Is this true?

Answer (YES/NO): YES